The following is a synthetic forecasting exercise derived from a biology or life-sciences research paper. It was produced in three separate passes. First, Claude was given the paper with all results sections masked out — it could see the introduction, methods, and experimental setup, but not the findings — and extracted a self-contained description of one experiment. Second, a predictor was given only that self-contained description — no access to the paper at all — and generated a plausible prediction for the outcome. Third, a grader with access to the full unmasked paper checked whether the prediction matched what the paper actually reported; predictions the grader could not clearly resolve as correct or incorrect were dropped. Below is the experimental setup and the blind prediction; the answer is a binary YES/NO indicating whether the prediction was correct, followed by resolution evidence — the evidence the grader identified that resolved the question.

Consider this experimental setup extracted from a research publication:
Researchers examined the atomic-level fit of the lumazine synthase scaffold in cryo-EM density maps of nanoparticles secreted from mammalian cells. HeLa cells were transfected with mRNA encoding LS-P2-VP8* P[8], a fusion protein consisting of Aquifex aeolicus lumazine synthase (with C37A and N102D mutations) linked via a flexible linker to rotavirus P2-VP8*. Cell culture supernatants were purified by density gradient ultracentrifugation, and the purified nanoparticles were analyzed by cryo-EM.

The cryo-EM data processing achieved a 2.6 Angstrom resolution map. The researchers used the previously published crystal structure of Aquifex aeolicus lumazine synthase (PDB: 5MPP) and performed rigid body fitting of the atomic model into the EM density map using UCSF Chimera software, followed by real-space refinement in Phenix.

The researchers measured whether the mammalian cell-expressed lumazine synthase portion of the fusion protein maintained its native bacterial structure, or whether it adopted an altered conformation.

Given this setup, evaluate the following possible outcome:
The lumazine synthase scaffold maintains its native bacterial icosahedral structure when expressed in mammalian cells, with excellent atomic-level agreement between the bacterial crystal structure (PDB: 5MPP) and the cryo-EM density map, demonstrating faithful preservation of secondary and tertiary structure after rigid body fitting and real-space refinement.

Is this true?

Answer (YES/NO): YES